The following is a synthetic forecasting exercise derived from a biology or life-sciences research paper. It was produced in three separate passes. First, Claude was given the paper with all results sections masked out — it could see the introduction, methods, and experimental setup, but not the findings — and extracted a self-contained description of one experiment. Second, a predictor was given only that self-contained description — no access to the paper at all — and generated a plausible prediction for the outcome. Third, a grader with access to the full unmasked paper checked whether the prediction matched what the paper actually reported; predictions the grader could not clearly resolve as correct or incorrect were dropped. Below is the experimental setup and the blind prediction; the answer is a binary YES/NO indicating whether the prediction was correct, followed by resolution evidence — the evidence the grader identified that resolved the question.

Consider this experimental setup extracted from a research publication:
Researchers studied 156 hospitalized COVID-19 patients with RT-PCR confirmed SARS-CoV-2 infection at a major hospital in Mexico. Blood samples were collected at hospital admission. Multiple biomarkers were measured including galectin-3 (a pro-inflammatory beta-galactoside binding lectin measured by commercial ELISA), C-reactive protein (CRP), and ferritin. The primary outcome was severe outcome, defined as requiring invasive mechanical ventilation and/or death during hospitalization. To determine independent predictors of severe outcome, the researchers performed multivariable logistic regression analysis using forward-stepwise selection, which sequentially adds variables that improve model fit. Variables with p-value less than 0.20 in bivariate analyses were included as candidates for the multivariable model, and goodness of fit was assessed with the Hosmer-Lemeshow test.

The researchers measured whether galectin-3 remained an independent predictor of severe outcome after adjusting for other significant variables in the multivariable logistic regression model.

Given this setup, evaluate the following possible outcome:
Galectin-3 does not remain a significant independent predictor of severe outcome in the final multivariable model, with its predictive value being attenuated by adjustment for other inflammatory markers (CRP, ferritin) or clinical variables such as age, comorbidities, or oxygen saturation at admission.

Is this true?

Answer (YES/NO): NO